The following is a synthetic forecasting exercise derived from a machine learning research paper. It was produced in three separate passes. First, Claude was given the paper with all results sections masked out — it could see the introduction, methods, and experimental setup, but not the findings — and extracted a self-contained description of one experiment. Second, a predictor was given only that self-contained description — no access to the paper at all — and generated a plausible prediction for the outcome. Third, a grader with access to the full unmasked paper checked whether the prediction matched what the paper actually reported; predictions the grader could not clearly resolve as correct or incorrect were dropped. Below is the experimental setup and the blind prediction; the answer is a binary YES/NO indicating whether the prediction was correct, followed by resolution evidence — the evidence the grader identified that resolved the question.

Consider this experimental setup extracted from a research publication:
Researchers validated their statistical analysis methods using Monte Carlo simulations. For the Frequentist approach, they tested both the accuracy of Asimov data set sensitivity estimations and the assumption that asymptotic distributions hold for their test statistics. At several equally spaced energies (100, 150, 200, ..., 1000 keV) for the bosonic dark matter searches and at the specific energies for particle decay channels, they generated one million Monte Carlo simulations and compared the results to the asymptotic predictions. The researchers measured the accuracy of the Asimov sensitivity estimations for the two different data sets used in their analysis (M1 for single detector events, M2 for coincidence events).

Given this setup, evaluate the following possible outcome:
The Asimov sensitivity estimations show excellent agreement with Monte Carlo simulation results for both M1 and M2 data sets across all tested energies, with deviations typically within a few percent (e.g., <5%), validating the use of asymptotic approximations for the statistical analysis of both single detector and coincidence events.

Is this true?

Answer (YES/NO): NO